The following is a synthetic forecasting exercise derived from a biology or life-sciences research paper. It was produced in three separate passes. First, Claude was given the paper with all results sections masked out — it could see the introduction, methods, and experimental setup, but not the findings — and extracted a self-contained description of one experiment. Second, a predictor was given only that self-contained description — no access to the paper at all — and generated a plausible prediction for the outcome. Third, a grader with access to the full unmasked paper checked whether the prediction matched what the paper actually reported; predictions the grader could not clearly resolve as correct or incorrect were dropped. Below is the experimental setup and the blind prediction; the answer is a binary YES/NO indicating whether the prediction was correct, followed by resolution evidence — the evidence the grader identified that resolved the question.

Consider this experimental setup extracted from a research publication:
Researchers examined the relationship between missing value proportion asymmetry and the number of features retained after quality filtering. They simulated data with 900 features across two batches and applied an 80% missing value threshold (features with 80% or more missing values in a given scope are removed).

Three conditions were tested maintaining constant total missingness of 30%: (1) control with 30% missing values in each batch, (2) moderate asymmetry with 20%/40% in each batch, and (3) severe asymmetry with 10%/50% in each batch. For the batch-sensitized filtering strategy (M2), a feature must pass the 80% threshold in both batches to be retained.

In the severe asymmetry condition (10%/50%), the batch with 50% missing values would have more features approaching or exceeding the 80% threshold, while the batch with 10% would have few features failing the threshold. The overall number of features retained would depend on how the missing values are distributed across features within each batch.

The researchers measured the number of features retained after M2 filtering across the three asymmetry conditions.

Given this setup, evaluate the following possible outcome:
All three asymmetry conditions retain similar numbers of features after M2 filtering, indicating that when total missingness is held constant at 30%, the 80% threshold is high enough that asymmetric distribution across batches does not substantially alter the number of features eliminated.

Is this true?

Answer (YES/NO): NO